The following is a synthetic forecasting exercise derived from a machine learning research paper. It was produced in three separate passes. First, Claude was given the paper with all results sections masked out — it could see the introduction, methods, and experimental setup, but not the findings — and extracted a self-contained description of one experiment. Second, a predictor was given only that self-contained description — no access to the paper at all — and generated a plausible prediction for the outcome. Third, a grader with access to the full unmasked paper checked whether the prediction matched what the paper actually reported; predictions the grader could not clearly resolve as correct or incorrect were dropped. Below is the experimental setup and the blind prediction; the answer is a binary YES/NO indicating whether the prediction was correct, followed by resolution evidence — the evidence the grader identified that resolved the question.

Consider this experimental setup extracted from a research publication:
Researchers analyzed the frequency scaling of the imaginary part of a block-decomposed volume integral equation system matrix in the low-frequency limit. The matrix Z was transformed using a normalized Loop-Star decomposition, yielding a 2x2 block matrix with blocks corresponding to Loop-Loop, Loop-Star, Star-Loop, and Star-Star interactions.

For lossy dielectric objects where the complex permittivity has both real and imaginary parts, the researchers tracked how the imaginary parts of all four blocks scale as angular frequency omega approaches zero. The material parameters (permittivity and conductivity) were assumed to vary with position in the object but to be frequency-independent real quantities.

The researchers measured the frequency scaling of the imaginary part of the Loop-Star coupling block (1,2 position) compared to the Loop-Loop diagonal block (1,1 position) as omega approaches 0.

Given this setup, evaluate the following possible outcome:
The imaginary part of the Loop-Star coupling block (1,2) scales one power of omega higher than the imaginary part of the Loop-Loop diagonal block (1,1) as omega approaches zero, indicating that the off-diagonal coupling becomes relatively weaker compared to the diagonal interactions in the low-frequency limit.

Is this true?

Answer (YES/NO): NO